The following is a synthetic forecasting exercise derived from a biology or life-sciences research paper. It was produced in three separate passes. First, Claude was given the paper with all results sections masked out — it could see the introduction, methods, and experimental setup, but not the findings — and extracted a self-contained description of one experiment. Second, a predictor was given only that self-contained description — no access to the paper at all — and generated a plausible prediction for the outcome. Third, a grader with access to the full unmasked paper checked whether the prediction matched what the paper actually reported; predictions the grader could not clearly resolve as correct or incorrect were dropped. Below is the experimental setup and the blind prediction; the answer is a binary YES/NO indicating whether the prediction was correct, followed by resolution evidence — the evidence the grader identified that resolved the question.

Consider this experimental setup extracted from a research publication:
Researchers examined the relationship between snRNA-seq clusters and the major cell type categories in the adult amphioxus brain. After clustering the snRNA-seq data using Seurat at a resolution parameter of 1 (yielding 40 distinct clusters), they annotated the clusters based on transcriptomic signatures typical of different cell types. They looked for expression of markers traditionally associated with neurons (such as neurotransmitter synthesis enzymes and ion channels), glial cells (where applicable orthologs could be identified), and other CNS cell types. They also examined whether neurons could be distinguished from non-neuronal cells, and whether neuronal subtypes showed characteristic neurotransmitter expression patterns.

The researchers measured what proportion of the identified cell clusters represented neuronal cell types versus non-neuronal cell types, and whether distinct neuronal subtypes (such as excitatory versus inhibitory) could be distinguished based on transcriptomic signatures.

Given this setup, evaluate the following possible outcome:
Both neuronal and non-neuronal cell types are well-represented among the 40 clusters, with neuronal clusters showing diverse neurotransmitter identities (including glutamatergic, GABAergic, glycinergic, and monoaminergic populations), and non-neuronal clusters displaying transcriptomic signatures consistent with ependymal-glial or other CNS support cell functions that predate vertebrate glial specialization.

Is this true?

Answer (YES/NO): NO